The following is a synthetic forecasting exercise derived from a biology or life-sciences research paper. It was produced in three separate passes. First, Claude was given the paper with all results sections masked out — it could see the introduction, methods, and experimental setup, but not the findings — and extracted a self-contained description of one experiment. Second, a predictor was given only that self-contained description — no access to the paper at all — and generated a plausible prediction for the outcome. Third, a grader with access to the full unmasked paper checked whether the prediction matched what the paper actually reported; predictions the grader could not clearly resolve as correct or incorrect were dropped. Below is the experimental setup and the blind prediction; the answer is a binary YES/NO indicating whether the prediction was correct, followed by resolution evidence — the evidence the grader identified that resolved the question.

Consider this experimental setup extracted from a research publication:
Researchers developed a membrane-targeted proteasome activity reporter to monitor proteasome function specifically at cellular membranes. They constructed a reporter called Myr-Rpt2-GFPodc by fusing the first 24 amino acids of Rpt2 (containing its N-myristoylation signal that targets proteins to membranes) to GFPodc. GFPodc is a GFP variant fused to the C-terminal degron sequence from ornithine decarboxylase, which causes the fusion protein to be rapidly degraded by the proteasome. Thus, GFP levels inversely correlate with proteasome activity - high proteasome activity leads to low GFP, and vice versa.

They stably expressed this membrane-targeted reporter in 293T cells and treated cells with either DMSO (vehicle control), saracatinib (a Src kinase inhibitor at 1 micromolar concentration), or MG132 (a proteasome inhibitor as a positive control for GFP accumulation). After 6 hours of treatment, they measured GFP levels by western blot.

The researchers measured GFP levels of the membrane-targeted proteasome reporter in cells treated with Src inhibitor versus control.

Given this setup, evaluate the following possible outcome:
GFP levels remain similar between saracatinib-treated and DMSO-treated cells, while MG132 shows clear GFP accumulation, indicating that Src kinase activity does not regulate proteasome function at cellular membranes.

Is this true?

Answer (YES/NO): NO